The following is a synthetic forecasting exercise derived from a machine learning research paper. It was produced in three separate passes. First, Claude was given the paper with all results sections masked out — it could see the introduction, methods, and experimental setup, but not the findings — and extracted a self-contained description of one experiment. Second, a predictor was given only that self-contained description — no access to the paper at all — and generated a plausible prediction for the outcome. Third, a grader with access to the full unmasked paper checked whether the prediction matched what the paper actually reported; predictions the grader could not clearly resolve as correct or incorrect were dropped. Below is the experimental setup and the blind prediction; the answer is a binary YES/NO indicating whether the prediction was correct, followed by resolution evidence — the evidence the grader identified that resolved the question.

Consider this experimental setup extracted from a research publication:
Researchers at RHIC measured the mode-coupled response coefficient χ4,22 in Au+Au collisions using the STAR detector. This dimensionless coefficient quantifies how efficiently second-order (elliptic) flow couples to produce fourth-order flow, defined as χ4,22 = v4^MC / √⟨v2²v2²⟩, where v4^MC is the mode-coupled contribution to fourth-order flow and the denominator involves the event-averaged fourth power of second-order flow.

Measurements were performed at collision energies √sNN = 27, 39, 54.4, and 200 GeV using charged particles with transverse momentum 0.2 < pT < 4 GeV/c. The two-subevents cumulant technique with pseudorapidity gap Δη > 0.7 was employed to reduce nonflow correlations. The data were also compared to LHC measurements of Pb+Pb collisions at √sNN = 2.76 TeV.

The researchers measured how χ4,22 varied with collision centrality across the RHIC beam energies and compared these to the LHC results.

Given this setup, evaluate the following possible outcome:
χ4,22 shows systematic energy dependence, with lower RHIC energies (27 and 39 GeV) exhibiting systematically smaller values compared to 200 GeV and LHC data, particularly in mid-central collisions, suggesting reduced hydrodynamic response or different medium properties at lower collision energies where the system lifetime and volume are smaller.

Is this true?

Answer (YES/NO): NO